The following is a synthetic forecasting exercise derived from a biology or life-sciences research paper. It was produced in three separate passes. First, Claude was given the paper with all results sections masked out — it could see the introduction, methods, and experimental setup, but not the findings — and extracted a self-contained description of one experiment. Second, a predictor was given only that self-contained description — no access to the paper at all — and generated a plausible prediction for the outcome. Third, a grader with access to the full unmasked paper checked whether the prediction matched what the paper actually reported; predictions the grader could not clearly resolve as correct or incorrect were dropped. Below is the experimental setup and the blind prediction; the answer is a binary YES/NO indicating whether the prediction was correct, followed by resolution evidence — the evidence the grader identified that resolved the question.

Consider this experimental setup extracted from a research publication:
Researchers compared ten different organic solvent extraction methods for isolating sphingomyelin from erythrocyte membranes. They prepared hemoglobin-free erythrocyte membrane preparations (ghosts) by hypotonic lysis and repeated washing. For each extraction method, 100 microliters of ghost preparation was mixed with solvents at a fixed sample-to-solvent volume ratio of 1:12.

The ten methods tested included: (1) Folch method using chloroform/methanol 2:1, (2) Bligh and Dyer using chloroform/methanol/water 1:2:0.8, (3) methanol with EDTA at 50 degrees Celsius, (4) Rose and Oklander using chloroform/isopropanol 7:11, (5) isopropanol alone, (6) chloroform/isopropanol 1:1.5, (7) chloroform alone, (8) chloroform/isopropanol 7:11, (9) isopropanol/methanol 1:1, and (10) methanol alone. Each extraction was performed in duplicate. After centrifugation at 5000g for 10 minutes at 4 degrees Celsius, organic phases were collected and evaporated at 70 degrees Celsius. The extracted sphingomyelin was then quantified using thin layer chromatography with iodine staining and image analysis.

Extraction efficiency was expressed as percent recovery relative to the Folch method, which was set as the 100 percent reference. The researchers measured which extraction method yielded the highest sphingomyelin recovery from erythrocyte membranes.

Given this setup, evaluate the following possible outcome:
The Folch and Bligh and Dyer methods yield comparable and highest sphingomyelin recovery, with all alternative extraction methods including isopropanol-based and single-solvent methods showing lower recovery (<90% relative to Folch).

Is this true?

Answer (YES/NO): NO